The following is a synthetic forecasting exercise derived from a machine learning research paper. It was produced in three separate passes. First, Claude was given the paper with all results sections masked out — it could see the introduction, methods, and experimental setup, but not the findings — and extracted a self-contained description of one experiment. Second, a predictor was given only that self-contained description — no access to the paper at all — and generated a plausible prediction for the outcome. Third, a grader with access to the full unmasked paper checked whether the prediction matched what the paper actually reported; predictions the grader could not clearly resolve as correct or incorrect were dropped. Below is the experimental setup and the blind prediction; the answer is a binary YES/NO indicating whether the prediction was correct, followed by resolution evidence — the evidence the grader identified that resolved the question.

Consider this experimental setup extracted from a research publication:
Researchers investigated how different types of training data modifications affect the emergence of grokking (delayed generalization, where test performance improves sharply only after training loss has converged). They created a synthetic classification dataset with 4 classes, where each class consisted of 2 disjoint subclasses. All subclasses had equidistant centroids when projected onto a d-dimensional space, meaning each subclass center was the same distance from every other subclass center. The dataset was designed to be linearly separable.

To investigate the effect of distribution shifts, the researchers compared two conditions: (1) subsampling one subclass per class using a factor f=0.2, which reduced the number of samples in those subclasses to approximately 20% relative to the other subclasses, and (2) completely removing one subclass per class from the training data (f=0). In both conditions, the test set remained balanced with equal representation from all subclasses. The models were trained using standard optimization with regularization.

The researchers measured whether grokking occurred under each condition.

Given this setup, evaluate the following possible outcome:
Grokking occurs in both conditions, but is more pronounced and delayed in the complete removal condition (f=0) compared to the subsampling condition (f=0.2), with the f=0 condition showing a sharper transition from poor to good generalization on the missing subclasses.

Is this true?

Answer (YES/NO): NO